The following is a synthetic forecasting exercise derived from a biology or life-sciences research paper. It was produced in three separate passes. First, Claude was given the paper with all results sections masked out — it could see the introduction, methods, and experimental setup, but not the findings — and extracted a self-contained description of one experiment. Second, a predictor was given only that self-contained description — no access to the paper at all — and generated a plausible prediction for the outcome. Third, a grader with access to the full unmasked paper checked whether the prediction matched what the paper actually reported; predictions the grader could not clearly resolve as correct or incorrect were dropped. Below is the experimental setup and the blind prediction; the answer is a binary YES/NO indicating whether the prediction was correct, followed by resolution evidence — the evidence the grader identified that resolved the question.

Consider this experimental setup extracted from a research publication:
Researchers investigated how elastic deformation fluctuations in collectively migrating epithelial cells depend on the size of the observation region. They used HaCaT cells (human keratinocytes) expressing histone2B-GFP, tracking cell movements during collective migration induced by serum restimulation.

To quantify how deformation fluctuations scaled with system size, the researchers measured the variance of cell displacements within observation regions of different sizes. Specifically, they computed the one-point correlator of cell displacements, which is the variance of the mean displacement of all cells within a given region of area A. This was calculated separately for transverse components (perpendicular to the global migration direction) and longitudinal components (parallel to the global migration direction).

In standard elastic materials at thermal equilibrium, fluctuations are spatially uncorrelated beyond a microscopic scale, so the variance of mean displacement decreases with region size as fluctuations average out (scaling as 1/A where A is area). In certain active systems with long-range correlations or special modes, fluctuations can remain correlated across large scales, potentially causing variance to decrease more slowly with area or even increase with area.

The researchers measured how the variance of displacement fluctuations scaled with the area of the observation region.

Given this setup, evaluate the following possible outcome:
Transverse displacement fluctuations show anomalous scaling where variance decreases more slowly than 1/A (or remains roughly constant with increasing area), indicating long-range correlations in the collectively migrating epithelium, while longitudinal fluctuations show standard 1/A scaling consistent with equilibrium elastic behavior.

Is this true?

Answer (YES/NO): NO